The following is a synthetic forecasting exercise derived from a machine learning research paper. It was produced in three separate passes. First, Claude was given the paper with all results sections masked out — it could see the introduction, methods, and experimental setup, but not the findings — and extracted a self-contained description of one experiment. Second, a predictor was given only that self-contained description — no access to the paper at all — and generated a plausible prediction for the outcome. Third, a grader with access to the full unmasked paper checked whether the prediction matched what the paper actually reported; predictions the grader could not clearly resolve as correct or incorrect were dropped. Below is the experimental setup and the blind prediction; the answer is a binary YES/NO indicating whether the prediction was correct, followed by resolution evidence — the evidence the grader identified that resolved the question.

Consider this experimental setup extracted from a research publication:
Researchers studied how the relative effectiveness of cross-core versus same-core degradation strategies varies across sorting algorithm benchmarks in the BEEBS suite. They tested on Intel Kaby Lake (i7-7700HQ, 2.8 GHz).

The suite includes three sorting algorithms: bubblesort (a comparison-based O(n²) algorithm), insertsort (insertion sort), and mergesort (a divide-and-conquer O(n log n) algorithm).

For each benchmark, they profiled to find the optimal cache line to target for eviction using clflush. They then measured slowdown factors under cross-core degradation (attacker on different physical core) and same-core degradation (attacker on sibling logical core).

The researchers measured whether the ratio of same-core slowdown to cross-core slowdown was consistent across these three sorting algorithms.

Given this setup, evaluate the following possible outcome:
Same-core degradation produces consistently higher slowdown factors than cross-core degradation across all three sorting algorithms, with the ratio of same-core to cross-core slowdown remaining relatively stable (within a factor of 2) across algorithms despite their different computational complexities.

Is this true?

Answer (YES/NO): YES